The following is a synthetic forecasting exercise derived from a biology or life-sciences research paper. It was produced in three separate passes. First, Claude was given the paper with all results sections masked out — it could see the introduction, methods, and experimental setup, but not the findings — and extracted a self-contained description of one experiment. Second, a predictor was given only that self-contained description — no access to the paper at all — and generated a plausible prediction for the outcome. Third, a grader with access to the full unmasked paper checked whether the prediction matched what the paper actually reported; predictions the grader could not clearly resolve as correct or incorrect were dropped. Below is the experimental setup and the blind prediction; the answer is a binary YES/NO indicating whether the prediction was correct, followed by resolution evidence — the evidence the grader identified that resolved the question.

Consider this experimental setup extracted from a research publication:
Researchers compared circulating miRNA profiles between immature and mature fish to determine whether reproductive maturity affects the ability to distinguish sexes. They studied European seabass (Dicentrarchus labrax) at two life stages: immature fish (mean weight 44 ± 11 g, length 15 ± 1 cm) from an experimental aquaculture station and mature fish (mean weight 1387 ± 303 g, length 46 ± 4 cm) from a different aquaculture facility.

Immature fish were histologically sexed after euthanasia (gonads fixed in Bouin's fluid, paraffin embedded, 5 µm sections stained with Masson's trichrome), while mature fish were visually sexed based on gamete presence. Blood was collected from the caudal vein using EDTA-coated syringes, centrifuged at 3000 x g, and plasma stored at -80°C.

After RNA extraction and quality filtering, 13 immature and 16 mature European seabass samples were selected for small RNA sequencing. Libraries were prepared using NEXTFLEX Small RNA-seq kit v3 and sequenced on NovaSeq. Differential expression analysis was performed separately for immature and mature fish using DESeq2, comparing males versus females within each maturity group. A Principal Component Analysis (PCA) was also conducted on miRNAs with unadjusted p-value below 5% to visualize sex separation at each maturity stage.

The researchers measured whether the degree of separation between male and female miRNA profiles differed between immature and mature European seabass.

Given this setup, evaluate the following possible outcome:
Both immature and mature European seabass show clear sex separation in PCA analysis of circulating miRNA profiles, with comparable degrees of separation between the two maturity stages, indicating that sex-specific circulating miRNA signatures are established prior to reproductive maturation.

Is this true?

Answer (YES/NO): NO